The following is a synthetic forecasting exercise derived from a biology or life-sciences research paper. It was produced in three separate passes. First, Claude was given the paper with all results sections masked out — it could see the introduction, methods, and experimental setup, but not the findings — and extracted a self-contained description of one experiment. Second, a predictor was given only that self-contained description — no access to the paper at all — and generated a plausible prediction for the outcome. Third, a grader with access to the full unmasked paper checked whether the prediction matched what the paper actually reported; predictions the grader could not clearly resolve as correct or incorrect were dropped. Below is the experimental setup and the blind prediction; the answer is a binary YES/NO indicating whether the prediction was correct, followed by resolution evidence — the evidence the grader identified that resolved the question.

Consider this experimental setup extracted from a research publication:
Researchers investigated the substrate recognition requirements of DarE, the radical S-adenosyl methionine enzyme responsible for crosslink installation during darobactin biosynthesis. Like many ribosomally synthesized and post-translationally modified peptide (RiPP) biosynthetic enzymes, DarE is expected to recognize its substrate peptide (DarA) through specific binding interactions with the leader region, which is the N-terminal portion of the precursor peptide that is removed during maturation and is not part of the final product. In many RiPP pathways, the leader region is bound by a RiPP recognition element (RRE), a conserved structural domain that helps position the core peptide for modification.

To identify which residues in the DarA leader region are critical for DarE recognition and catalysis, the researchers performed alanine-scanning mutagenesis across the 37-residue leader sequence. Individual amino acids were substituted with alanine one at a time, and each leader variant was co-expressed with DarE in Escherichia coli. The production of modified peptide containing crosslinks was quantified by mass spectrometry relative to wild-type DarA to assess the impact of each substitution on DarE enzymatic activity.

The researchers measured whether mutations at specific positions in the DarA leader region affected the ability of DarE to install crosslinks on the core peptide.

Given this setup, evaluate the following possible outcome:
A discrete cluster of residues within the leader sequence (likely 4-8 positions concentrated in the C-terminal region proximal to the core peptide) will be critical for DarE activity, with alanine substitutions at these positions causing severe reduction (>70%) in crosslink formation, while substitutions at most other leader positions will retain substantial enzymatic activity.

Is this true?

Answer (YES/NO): NO